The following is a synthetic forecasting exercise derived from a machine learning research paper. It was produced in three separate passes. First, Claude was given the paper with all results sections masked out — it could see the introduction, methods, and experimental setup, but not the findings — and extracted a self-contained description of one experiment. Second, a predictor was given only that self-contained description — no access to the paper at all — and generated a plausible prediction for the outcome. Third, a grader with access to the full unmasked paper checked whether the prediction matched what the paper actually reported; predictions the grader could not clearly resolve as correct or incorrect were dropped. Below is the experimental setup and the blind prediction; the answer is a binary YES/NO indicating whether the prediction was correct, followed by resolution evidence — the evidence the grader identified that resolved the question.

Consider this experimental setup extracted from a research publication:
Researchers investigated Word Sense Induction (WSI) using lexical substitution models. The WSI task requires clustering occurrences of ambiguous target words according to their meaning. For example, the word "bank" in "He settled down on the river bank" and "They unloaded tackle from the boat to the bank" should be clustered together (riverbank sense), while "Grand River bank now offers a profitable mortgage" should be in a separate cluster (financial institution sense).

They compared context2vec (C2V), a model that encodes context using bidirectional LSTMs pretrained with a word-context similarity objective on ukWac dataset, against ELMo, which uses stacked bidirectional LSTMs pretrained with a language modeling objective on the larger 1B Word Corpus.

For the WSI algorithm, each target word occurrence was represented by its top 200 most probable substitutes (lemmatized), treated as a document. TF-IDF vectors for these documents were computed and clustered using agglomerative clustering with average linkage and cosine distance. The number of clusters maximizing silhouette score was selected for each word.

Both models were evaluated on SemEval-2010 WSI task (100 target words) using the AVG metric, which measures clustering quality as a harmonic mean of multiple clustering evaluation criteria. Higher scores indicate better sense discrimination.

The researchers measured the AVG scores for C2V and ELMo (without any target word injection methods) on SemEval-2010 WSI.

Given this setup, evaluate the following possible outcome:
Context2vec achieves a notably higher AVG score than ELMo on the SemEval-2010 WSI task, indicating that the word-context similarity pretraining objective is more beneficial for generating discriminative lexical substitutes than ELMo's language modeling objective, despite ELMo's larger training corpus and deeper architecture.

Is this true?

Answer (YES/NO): NO